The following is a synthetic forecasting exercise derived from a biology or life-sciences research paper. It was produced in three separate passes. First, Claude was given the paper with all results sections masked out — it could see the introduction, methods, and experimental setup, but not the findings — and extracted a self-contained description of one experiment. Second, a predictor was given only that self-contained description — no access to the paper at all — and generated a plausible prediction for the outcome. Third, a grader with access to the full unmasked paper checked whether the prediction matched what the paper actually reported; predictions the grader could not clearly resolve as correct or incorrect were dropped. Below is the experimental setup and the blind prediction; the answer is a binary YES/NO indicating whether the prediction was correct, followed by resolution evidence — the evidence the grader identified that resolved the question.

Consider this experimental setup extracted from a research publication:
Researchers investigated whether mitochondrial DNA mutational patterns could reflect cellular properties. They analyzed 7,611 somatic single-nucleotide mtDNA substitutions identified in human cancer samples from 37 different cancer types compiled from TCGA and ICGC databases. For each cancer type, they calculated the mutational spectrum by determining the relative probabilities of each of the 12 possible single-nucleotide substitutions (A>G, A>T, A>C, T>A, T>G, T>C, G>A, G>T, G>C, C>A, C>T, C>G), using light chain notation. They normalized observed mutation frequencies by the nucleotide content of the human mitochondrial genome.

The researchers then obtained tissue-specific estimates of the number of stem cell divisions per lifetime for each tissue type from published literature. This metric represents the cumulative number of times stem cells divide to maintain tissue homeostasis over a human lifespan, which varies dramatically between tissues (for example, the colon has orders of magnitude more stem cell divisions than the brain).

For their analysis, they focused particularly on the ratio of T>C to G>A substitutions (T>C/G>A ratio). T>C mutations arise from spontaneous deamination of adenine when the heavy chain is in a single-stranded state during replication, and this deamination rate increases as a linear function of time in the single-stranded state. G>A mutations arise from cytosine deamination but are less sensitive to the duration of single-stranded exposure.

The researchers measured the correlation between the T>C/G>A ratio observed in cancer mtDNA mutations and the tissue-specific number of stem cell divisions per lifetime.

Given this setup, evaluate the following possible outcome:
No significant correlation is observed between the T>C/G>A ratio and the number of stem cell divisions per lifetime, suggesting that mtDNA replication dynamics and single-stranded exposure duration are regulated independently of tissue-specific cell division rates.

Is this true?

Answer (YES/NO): NO